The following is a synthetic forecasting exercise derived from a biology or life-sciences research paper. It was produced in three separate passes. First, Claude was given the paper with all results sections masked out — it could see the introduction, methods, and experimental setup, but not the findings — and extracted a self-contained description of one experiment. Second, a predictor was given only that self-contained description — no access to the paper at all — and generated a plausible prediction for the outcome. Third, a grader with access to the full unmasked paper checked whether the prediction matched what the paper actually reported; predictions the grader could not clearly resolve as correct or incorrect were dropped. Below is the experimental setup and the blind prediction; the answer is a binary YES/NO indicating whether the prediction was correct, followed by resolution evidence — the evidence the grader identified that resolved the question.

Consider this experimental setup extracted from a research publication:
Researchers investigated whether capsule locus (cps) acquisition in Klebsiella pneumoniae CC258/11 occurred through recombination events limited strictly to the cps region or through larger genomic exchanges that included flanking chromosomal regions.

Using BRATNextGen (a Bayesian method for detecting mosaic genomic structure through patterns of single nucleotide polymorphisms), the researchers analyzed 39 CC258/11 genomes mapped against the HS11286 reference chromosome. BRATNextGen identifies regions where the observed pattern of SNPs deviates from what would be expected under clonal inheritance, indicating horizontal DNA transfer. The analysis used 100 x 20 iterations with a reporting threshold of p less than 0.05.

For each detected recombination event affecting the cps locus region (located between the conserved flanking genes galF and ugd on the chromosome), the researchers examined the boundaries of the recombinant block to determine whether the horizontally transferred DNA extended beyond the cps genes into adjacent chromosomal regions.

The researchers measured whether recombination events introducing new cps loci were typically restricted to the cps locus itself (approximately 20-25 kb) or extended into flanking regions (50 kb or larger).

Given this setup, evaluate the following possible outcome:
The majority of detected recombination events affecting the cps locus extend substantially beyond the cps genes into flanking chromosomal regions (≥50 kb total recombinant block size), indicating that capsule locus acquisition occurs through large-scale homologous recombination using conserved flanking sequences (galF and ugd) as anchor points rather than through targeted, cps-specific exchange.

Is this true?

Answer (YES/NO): NO